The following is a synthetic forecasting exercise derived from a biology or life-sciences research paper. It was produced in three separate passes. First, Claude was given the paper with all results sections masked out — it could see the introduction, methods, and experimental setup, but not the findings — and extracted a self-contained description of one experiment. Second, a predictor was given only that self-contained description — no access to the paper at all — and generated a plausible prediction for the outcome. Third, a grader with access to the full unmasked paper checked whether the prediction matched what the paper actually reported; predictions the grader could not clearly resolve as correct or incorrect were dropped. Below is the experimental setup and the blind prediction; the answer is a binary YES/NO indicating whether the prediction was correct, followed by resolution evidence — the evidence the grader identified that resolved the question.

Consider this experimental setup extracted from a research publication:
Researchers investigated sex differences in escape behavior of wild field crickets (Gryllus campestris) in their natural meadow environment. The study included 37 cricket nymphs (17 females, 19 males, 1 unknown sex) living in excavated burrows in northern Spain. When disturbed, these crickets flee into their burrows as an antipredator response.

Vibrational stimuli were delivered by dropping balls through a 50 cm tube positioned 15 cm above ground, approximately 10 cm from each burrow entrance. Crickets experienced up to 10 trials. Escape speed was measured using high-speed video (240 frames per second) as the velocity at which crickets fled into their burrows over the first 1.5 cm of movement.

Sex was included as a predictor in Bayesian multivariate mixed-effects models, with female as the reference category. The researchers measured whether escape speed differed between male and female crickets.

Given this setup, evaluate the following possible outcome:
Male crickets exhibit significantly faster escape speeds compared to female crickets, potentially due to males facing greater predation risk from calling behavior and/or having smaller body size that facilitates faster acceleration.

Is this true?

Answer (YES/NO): NO